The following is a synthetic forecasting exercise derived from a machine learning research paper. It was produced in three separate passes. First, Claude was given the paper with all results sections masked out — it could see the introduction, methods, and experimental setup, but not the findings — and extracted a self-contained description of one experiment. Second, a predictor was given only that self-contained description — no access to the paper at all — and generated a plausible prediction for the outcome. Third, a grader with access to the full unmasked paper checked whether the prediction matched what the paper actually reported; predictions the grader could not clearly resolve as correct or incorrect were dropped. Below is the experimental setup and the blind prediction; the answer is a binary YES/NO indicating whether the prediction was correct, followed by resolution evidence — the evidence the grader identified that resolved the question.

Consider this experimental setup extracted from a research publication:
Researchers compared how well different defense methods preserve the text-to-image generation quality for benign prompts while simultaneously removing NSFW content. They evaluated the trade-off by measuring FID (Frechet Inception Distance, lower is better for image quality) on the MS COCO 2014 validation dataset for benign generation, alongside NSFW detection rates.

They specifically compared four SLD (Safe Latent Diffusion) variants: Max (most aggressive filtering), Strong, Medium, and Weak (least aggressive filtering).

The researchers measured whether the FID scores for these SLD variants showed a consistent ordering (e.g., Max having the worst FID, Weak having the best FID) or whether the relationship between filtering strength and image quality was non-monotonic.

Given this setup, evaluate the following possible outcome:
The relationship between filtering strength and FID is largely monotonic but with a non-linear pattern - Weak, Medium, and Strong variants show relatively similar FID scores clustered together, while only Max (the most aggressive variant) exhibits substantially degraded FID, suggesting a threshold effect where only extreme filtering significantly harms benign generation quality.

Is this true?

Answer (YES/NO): NO